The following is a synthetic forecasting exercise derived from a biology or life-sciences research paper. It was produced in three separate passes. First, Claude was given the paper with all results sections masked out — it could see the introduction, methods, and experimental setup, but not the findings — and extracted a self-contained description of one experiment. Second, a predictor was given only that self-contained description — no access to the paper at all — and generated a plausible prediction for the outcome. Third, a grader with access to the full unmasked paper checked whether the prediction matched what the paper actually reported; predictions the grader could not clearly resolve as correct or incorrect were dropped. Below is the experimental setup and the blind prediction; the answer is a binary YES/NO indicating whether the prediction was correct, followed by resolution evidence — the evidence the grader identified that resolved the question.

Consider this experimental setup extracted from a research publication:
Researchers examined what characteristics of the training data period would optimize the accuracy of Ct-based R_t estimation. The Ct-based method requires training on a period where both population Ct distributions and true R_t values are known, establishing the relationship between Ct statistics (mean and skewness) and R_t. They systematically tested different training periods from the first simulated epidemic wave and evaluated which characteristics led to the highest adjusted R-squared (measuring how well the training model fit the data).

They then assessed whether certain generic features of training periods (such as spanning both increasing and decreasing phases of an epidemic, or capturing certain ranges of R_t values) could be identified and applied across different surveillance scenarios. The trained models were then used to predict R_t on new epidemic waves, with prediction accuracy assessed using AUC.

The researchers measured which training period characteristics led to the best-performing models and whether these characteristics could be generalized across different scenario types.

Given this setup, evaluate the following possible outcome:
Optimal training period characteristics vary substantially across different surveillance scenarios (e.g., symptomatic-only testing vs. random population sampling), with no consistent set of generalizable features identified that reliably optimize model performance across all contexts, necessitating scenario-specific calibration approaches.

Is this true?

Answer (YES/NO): NO